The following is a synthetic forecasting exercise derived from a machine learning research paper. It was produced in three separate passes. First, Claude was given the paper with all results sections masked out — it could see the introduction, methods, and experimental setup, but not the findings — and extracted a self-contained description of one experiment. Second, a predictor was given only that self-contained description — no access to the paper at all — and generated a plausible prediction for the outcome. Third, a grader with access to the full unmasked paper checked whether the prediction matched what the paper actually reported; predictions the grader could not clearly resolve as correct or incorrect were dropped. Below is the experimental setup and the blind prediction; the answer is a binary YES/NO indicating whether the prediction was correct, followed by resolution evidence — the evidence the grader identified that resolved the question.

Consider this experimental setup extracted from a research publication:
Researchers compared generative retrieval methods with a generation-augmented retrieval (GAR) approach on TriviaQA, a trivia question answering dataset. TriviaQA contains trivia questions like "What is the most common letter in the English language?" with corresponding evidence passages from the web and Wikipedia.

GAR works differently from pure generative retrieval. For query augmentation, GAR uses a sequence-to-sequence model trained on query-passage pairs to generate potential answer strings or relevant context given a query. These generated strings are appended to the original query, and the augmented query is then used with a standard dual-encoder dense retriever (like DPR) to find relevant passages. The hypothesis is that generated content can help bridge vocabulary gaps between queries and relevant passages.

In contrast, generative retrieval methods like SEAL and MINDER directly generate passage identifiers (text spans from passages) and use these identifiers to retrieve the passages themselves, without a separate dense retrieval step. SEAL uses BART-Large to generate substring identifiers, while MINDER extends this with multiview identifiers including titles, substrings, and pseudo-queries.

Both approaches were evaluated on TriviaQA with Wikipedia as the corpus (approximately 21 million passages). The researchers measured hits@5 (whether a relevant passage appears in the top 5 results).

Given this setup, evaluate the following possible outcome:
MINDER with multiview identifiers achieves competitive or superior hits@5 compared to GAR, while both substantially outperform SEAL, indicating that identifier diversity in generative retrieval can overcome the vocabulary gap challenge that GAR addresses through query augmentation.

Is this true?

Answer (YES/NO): NO